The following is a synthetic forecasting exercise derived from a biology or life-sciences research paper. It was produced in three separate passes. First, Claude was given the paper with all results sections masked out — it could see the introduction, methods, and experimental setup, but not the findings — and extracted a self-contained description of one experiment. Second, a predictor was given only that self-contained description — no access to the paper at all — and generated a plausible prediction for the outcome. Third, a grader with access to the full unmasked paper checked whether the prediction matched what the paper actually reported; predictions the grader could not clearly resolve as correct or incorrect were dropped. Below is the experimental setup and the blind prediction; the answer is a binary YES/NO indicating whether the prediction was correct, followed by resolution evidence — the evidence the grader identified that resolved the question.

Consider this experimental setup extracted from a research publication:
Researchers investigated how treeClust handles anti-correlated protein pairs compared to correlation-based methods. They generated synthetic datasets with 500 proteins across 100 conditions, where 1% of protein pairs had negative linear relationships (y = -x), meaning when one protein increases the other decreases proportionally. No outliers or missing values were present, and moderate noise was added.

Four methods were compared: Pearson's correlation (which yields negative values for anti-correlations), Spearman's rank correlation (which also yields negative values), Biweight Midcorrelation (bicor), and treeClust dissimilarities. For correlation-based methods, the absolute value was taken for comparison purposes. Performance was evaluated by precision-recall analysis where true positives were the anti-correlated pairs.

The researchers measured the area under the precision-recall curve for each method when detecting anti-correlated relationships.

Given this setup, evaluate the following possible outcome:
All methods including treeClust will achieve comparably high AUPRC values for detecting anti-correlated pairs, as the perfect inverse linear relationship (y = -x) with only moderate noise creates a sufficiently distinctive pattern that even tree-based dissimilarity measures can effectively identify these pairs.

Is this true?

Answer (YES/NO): NO